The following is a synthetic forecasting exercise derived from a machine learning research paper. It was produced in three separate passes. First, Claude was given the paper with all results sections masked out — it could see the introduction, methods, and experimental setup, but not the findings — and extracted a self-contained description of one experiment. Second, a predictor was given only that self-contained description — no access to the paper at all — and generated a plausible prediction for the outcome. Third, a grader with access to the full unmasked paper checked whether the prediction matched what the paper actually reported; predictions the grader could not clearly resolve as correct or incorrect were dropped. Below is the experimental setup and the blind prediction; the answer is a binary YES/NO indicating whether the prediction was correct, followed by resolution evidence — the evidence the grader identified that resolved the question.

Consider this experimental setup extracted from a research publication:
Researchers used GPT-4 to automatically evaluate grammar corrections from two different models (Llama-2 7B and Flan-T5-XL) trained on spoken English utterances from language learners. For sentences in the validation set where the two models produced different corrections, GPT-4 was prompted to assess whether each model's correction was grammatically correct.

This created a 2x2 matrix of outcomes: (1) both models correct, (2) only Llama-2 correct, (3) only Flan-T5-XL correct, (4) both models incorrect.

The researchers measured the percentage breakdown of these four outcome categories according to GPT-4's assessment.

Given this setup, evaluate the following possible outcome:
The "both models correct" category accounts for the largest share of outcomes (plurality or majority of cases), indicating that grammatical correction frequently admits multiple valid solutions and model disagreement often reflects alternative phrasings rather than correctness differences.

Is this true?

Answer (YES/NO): YES